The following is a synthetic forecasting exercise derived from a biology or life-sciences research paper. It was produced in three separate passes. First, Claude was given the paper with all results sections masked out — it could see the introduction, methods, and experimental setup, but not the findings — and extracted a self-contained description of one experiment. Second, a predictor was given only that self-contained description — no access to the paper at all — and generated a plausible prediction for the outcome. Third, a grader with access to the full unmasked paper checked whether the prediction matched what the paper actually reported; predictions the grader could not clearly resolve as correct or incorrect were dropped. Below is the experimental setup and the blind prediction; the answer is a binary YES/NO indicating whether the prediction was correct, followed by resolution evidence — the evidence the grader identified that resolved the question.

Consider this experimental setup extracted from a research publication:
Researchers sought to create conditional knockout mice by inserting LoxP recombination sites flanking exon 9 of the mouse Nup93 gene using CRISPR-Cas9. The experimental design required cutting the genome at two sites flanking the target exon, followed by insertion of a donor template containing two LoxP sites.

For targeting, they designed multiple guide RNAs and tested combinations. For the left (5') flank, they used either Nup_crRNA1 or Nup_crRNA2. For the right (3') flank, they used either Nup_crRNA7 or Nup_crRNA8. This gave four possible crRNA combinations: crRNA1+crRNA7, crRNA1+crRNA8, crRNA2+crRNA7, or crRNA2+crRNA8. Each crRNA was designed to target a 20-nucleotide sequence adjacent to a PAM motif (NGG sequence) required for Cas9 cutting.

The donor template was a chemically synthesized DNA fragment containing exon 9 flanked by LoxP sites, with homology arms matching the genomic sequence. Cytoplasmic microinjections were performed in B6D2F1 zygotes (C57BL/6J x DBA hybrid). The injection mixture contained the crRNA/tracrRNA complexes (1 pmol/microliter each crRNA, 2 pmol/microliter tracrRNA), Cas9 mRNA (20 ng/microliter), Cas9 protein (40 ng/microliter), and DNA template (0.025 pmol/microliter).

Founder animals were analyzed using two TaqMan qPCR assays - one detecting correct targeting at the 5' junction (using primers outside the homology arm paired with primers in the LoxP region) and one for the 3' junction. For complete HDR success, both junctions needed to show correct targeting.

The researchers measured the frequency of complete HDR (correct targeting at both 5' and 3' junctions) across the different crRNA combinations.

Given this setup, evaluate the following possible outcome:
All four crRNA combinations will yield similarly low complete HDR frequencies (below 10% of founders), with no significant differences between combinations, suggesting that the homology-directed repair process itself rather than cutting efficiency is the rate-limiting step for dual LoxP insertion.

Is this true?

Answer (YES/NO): NO